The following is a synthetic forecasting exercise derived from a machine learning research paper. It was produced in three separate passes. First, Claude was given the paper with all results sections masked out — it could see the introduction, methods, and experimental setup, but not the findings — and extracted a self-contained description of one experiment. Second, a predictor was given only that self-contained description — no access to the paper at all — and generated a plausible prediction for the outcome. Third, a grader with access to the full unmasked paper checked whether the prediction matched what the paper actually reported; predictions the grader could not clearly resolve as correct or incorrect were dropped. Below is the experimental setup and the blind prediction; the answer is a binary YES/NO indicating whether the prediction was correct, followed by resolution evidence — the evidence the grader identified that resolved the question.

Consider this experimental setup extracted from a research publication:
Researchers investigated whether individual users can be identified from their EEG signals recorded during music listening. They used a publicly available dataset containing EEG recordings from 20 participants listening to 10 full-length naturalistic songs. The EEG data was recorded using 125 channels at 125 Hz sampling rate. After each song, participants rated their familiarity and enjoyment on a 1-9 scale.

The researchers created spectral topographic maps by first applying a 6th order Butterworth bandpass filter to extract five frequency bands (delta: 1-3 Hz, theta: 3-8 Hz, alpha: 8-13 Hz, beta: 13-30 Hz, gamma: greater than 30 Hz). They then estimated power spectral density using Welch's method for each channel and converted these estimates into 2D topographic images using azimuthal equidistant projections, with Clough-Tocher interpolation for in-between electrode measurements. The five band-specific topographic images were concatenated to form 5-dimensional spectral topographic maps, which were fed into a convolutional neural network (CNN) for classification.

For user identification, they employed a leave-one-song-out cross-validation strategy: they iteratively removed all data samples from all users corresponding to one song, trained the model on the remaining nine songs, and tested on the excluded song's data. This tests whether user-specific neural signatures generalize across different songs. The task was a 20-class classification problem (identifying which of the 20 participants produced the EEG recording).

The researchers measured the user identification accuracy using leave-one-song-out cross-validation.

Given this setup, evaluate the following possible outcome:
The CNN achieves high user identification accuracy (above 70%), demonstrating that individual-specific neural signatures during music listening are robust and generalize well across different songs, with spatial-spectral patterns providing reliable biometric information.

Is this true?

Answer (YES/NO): YES